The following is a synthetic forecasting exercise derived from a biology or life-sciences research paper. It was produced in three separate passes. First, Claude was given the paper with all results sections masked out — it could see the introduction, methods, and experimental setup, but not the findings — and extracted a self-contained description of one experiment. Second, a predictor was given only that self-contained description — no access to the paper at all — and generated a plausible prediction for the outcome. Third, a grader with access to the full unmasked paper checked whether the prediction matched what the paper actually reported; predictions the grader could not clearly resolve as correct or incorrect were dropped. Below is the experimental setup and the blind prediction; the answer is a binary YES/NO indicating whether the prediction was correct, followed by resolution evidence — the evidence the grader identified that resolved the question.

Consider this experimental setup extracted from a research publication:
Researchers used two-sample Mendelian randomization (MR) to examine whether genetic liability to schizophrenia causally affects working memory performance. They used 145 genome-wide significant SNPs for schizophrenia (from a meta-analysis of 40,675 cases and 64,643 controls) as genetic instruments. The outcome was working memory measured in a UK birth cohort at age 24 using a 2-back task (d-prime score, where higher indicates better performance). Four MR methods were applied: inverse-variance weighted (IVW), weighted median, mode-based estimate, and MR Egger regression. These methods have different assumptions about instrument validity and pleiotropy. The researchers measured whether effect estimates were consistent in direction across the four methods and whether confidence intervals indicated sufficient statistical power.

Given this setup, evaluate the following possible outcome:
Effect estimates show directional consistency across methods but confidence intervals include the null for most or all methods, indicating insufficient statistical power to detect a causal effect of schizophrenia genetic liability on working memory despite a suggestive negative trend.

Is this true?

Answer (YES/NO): NO